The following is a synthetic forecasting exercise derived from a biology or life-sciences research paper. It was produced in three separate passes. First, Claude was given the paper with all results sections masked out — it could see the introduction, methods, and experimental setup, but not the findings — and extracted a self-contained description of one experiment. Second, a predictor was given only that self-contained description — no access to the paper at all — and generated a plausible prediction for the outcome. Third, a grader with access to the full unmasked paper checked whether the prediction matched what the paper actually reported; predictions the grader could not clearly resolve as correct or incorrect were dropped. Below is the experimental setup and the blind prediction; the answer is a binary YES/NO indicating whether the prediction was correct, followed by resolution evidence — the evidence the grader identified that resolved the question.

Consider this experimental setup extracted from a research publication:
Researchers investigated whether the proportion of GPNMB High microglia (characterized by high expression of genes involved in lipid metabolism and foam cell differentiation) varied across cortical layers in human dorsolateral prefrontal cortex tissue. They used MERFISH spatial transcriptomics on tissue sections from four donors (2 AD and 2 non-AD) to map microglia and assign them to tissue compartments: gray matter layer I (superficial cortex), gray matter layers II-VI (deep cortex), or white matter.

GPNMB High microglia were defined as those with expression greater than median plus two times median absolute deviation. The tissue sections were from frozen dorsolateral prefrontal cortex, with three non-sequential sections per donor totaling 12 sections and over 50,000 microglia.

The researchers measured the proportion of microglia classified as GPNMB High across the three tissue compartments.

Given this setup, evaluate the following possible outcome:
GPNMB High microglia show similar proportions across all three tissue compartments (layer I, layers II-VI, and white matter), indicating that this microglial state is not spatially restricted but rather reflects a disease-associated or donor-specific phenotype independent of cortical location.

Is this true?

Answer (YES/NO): NO